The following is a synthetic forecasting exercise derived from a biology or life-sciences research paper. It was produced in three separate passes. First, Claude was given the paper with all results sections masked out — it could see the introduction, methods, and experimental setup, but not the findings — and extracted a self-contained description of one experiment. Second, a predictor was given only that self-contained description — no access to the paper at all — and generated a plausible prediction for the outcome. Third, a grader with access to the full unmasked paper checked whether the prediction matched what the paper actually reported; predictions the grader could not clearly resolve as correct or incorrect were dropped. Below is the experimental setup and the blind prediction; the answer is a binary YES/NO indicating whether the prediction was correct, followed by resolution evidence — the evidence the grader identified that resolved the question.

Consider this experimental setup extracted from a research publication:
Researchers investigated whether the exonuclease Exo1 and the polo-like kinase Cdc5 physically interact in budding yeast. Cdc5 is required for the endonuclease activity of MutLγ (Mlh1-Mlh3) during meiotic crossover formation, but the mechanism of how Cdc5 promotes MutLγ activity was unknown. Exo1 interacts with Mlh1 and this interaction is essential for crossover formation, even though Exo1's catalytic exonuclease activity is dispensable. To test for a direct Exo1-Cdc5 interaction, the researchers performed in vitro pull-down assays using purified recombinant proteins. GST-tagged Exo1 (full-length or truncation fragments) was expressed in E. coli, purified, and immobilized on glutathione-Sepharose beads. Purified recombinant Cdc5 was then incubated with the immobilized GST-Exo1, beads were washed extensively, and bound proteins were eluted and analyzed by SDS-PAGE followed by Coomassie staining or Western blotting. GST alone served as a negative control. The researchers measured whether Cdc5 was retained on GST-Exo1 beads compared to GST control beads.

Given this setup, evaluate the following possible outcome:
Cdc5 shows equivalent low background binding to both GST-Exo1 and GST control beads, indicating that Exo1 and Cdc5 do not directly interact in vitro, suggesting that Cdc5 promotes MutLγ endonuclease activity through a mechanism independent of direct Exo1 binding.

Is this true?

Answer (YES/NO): NO